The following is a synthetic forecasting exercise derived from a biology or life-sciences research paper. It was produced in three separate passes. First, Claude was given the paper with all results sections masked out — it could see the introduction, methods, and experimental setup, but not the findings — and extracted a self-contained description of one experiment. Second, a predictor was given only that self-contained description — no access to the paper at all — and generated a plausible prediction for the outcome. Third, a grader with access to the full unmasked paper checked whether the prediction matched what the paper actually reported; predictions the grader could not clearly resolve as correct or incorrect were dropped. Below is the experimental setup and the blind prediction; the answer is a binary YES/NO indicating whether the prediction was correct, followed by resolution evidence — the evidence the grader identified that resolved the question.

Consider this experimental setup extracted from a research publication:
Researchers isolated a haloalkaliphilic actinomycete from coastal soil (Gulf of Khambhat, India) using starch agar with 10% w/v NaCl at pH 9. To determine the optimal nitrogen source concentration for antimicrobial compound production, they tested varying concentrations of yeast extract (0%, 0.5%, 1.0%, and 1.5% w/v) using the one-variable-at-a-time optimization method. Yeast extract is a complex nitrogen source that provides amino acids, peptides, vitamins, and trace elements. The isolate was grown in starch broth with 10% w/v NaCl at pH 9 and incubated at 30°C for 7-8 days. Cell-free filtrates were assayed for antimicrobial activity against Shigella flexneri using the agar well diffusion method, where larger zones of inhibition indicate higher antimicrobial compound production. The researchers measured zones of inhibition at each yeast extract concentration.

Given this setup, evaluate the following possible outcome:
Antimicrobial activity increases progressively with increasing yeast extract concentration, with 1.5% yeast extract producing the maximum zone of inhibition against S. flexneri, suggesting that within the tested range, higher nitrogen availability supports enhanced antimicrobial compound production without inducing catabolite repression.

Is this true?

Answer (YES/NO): NO